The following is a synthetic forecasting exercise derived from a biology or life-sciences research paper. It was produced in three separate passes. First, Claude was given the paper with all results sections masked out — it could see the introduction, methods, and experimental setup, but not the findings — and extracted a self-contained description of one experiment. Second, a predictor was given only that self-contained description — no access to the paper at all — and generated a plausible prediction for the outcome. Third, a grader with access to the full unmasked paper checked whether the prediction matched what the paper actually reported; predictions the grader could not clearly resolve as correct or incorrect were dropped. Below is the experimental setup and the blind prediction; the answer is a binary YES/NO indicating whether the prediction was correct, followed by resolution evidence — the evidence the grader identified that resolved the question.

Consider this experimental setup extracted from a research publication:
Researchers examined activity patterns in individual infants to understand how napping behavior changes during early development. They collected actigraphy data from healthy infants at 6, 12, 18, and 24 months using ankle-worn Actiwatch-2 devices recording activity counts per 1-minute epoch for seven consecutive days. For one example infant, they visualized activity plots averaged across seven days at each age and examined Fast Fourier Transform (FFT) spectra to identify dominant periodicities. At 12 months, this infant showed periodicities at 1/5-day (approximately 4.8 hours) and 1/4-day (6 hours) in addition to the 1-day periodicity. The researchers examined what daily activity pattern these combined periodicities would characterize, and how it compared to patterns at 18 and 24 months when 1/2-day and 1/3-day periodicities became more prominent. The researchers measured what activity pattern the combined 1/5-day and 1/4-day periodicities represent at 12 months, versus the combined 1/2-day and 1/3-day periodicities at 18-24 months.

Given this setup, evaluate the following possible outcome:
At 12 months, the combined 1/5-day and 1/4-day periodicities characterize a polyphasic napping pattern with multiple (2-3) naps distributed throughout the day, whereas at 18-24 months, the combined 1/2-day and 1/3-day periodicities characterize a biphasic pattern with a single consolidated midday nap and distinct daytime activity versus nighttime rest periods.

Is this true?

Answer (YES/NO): YES